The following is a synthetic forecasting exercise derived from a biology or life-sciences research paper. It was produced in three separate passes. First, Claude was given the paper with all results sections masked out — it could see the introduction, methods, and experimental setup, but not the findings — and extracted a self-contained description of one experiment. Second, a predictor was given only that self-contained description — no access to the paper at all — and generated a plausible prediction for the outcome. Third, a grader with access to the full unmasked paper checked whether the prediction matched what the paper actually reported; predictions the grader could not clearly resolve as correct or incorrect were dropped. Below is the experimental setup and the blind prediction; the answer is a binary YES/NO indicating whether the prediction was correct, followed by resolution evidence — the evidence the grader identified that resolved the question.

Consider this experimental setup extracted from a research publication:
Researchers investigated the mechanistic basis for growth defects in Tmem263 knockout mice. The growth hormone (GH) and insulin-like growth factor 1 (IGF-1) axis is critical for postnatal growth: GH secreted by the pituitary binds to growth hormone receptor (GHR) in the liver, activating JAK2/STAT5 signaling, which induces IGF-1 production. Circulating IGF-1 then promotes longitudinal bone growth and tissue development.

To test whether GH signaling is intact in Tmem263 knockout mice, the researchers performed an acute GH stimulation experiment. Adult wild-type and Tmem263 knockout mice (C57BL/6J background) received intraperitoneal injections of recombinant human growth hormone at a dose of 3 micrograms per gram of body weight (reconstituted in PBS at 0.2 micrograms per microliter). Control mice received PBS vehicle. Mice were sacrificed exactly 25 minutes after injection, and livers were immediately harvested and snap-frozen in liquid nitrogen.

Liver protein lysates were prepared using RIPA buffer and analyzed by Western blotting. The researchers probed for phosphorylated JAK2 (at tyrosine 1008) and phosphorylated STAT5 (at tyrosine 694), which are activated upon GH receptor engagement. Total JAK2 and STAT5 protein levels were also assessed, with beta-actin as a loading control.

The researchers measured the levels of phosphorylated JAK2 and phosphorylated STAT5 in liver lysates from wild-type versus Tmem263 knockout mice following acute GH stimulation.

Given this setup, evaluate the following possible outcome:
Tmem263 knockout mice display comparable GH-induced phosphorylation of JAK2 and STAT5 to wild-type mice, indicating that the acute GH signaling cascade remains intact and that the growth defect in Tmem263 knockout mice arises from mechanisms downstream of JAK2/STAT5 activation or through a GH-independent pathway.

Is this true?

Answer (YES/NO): NO